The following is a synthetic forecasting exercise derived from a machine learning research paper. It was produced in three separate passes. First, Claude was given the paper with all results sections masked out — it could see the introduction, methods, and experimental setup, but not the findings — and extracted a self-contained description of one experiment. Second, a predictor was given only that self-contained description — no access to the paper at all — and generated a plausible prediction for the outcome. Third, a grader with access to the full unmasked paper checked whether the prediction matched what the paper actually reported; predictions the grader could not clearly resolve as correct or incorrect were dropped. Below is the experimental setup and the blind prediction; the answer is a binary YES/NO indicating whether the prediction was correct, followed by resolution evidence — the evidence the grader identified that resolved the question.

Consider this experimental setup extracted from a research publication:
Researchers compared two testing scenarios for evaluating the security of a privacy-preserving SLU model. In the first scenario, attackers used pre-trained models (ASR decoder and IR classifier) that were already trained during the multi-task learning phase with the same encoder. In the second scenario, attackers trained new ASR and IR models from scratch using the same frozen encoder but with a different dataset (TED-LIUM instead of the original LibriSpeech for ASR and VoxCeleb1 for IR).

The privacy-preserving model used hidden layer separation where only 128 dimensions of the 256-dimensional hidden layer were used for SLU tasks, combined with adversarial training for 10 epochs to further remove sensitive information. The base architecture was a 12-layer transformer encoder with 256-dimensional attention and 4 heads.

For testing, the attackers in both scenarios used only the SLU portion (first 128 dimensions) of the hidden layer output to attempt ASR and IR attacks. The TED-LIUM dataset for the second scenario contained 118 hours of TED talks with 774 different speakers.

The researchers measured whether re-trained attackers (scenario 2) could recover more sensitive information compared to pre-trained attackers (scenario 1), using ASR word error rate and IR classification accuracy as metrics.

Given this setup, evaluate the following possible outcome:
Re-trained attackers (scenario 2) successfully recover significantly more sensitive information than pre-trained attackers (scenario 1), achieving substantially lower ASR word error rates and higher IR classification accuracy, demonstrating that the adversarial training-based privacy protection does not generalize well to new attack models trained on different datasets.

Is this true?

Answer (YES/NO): NO